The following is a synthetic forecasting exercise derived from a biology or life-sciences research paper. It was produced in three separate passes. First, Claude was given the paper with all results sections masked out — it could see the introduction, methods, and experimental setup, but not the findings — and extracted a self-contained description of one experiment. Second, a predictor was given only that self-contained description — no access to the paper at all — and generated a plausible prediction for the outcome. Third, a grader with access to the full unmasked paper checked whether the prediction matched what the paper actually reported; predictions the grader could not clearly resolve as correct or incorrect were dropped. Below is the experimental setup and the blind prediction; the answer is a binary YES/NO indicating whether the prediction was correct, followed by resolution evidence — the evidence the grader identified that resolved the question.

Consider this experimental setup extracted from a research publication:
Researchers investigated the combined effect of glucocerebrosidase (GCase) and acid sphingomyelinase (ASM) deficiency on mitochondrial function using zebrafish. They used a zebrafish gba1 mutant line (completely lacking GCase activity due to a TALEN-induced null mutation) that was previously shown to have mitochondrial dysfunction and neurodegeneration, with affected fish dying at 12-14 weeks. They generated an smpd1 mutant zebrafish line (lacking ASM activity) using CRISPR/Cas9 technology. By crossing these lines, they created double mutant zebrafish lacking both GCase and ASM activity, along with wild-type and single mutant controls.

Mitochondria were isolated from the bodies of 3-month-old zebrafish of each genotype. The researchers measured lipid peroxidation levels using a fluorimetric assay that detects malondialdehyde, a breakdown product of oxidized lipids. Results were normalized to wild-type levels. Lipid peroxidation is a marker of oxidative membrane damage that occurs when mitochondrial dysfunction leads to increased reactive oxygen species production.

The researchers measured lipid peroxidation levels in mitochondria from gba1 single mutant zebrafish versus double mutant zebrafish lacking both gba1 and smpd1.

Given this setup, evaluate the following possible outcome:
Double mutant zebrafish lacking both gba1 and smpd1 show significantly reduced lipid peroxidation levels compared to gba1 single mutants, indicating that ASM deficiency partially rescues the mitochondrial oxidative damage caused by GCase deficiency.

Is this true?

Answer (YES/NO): YES